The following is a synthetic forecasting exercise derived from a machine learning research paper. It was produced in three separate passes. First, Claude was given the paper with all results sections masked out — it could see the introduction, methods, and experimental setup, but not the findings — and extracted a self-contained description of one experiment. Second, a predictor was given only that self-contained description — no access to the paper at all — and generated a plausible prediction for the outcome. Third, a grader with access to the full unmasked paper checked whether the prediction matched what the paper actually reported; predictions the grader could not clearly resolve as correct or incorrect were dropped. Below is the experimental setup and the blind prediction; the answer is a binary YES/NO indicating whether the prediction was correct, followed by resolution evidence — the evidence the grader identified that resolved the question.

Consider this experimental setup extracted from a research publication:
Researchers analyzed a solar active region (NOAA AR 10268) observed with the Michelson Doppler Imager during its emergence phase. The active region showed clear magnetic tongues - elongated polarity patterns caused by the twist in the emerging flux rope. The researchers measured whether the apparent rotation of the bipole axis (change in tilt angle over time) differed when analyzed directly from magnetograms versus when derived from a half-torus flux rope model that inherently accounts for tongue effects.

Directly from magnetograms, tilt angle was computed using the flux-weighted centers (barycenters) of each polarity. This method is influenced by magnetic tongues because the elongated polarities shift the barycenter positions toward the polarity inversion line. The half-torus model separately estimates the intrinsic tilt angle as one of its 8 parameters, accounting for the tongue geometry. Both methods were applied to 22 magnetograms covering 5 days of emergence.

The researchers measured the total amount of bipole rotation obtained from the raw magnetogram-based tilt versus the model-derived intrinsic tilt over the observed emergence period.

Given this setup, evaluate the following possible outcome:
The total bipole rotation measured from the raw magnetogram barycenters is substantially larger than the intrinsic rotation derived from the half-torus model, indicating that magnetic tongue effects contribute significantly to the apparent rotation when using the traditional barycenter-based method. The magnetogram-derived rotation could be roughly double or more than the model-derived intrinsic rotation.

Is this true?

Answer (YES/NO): YES